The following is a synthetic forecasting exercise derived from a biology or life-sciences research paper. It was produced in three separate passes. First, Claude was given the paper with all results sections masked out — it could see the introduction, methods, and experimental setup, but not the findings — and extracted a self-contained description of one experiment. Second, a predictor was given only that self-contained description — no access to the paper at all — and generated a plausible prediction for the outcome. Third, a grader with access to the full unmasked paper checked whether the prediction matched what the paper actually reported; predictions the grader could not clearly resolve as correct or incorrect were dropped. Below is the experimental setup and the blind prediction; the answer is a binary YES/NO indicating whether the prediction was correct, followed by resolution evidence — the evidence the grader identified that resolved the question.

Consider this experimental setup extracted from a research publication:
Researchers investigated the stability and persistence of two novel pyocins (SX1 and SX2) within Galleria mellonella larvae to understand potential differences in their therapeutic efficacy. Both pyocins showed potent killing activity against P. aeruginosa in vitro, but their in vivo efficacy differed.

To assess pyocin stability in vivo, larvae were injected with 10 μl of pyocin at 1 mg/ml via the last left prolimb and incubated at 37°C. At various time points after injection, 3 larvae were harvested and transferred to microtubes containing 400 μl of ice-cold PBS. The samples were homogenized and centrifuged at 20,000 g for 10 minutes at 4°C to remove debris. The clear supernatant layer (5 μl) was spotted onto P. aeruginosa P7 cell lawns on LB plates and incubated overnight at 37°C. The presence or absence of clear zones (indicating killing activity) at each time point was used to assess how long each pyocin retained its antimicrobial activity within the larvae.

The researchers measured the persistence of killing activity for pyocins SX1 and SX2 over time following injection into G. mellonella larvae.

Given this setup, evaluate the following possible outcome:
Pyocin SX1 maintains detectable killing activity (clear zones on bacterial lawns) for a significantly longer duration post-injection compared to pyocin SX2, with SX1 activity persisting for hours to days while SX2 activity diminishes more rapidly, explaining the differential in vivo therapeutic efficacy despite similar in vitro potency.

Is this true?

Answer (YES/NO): NO